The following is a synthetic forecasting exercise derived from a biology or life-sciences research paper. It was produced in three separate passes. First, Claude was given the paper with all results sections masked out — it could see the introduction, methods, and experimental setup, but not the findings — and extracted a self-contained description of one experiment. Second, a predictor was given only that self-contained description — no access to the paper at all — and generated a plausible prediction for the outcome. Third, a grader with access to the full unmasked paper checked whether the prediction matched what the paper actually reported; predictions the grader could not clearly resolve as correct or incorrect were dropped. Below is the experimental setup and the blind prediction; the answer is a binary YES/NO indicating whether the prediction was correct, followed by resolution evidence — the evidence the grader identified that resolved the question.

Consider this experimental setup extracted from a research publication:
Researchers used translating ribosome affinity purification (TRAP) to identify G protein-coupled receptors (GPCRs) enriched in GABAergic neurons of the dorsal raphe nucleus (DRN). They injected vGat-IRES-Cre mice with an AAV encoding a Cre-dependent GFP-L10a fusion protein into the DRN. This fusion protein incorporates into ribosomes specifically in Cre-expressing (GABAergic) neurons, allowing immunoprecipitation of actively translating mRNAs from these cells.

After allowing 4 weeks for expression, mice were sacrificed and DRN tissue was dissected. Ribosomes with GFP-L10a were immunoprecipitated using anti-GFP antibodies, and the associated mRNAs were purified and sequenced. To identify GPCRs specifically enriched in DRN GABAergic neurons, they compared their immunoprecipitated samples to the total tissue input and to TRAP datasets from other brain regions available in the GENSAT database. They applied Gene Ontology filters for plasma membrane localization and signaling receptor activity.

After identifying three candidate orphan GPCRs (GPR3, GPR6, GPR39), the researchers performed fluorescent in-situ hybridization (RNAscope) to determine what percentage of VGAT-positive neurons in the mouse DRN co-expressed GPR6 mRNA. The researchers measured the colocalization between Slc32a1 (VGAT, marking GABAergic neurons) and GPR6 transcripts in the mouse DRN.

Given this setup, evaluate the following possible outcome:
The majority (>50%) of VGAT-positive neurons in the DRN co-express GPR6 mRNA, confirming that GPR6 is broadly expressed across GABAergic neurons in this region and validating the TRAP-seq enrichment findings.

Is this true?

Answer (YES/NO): NO